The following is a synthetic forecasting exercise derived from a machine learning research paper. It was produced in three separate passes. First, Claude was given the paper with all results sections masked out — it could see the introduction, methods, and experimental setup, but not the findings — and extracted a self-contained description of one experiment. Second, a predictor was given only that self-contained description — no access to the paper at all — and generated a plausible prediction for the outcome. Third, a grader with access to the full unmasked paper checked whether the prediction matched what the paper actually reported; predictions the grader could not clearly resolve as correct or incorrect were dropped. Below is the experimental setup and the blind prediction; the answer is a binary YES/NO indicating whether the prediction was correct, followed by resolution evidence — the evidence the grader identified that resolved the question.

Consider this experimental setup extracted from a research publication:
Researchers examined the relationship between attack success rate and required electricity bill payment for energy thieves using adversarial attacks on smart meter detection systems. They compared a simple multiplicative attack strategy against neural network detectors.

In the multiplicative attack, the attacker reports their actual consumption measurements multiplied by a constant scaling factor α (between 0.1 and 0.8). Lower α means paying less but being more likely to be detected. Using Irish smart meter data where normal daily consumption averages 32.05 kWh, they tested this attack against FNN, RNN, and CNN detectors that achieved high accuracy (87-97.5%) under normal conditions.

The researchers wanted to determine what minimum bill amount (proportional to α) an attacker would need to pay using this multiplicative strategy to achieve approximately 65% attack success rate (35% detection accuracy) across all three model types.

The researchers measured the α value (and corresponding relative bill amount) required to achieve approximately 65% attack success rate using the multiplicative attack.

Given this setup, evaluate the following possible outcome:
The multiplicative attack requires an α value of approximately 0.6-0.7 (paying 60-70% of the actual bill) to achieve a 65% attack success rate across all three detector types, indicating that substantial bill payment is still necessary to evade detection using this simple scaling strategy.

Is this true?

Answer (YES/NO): YES